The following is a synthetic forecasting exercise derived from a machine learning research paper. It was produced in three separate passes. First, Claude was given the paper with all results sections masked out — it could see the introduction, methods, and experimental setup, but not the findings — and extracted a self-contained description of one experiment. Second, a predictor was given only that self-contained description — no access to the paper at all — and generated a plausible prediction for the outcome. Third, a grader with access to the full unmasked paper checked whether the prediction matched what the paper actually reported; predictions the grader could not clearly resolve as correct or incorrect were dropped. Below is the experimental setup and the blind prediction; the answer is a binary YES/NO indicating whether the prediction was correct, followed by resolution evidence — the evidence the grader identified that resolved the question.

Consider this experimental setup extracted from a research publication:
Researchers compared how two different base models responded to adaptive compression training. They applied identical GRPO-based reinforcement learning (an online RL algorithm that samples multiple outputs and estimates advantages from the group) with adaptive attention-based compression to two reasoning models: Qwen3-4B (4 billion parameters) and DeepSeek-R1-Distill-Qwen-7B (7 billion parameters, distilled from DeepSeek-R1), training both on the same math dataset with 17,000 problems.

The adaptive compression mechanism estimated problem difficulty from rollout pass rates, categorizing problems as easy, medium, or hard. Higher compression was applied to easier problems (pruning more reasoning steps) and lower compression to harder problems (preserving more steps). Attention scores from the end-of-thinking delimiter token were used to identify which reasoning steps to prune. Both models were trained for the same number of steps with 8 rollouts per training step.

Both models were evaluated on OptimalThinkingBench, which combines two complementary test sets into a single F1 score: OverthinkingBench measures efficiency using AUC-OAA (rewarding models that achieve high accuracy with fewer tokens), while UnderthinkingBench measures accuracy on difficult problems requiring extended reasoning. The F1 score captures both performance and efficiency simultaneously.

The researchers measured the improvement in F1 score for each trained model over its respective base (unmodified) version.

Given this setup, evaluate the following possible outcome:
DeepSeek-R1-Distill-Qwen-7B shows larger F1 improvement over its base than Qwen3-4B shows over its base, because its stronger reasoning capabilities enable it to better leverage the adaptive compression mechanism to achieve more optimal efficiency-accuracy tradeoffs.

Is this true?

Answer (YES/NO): YES